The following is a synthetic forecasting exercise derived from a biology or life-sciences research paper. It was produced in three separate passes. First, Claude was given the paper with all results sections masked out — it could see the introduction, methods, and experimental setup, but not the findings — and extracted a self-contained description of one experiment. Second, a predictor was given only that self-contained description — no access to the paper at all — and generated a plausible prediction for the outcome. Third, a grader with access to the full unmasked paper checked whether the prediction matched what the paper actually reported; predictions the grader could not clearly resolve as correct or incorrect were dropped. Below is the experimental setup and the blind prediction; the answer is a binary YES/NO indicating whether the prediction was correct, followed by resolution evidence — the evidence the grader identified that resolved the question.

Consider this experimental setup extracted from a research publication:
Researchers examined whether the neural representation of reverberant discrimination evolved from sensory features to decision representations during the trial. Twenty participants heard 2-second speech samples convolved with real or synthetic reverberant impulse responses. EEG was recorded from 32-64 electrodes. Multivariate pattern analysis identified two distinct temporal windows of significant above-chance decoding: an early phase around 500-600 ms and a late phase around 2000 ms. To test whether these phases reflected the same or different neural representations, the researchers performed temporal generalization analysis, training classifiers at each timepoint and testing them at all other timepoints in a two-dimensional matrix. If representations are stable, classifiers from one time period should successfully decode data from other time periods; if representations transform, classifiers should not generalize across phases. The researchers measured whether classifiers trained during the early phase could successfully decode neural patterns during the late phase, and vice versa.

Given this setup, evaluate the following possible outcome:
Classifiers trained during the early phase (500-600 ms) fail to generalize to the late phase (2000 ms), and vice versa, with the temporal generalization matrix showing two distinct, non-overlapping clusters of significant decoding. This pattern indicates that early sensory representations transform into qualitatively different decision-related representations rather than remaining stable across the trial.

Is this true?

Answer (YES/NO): YES